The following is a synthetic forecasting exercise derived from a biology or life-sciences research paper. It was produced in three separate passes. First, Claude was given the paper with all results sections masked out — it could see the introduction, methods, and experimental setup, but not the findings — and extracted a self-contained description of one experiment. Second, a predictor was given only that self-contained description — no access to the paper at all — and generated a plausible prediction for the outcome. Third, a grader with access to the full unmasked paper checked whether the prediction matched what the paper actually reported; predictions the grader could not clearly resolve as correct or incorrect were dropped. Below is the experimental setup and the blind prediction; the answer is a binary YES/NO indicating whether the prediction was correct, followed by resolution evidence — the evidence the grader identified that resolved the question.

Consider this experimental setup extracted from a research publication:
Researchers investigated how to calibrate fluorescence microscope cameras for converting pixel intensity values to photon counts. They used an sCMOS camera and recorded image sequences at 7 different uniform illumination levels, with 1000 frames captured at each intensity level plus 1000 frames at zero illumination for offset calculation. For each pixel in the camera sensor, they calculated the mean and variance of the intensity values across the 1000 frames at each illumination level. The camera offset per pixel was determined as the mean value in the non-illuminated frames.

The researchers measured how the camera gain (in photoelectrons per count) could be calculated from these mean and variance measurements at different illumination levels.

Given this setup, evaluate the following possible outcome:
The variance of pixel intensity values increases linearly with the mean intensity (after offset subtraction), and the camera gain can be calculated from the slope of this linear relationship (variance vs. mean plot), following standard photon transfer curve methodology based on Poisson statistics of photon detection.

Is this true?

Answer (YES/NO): YES